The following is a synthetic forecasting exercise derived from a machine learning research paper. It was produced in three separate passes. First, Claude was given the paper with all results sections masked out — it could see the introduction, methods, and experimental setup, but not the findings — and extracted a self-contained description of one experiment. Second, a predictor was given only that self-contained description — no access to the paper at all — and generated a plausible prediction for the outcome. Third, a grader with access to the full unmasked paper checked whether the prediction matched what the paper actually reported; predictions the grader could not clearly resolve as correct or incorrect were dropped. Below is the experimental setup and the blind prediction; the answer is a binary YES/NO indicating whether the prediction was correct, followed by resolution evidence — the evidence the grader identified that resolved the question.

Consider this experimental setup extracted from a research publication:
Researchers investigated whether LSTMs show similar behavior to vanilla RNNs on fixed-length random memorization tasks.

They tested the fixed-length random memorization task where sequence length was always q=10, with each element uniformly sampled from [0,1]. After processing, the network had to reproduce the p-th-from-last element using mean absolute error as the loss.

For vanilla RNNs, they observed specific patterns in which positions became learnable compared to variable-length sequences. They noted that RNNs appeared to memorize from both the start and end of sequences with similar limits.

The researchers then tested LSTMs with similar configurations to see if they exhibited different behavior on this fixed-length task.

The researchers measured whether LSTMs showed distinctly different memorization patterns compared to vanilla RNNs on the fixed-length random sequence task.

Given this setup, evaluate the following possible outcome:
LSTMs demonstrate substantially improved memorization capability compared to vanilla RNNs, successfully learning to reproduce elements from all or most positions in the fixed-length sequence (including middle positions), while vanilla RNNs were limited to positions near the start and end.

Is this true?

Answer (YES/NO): NO